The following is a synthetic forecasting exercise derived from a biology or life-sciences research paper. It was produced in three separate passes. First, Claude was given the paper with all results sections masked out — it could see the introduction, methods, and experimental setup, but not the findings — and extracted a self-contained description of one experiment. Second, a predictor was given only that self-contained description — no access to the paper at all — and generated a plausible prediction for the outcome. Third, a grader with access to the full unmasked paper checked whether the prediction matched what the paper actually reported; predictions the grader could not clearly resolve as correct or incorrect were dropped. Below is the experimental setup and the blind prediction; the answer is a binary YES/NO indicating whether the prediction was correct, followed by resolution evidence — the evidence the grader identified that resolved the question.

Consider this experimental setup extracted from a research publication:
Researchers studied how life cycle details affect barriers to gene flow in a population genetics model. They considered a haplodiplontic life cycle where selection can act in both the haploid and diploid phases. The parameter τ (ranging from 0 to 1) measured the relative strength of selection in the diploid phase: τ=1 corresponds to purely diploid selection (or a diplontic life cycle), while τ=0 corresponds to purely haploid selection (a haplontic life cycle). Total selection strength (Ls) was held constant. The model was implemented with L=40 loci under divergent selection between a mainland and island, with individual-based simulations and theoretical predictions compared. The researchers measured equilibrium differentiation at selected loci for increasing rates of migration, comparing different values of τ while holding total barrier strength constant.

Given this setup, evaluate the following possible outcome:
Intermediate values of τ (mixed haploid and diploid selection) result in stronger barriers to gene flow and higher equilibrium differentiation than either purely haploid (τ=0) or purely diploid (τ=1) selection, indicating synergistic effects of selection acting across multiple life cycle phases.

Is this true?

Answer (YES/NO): NO